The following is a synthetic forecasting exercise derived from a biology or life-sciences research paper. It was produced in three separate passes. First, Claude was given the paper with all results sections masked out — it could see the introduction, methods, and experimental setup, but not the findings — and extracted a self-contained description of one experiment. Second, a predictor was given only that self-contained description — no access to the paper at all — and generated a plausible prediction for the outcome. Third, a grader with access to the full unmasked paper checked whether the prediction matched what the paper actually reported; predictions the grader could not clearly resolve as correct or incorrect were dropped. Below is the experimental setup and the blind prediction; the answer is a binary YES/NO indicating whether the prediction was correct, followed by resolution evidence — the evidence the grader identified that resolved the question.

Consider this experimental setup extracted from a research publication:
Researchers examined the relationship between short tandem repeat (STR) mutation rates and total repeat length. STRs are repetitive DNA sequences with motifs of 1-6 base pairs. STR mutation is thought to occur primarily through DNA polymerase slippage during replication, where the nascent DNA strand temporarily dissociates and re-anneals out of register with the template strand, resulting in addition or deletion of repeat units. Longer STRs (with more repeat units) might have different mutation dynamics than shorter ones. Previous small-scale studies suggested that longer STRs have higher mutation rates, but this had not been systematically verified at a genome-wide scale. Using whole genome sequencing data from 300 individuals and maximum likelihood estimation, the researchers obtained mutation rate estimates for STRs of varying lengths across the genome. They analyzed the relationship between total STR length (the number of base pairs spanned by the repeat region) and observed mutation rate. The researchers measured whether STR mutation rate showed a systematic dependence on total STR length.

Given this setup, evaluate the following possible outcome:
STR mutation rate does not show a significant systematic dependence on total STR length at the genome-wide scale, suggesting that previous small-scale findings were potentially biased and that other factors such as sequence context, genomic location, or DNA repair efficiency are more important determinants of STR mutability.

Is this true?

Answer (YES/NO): NO